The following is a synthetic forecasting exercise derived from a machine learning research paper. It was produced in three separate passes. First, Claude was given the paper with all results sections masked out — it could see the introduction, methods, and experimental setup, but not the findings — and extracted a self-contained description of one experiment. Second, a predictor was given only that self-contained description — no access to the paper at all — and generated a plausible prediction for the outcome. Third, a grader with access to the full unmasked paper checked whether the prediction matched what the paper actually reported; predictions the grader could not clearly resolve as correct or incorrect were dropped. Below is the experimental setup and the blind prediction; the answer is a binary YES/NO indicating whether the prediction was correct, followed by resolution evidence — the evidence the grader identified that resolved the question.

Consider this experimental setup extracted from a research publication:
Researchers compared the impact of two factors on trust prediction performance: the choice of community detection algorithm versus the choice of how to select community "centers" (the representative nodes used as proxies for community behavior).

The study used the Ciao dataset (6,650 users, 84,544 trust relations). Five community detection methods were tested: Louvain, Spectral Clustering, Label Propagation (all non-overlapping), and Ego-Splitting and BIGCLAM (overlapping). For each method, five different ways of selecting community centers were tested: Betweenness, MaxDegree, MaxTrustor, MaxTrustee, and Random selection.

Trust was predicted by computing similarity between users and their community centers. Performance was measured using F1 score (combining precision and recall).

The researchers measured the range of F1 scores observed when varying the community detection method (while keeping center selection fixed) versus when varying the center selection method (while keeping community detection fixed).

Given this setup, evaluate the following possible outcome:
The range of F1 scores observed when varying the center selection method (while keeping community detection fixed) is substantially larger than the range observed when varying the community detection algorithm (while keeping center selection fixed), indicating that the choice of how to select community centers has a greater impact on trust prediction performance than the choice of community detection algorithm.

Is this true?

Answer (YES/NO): NO